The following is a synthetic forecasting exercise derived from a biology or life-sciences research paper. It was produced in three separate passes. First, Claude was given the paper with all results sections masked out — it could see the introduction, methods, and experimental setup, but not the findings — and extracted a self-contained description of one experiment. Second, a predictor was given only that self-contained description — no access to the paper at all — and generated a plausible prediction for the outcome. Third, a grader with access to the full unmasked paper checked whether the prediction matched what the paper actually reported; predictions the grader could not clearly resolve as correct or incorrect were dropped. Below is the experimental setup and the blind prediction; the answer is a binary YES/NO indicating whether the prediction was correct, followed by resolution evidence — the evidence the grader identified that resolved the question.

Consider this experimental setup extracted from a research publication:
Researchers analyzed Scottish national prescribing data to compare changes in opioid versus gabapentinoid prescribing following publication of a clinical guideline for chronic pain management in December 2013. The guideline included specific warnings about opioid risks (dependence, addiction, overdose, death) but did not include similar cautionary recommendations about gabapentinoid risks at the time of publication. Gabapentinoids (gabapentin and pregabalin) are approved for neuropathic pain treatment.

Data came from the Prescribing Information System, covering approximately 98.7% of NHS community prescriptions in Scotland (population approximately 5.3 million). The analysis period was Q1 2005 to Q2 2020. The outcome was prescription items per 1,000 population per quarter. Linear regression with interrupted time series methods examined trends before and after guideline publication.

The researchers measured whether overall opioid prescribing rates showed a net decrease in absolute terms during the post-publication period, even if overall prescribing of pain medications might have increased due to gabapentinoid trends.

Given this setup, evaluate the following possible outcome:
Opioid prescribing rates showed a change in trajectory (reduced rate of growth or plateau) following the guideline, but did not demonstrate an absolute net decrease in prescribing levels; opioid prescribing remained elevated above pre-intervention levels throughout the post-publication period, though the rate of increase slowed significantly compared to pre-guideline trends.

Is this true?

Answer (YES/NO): NO